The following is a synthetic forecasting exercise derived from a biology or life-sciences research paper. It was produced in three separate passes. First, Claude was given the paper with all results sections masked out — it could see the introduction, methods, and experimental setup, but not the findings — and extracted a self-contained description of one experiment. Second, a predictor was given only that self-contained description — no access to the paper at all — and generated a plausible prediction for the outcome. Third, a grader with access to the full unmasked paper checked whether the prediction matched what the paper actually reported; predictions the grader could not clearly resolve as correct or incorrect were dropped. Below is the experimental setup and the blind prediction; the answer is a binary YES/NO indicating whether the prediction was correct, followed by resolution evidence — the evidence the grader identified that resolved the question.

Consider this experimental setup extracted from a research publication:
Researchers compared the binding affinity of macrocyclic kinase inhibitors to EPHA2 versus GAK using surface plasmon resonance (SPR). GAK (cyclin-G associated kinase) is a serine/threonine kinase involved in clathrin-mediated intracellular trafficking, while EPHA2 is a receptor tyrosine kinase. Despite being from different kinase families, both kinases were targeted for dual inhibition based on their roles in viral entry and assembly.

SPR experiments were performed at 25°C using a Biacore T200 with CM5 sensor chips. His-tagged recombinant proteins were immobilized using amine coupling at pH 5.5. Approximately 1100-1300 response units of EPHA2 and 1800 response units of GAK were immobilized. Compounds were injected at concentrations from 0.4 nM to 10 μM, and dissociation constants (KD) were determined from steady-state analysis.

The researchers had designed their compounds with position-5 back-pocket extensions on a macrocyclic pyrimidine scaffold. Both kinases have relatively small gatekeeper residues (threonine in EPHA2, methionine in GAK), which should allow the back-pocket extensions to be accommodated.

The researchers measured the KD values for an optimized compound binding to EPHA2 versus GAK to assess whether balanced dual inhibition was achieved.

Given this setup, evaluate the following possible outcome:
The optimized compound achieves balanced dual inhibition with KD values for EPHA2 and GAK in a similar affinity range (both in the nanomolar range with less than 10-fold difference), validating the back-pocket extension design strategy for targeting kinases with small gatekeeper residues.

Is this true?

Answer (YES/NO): NO